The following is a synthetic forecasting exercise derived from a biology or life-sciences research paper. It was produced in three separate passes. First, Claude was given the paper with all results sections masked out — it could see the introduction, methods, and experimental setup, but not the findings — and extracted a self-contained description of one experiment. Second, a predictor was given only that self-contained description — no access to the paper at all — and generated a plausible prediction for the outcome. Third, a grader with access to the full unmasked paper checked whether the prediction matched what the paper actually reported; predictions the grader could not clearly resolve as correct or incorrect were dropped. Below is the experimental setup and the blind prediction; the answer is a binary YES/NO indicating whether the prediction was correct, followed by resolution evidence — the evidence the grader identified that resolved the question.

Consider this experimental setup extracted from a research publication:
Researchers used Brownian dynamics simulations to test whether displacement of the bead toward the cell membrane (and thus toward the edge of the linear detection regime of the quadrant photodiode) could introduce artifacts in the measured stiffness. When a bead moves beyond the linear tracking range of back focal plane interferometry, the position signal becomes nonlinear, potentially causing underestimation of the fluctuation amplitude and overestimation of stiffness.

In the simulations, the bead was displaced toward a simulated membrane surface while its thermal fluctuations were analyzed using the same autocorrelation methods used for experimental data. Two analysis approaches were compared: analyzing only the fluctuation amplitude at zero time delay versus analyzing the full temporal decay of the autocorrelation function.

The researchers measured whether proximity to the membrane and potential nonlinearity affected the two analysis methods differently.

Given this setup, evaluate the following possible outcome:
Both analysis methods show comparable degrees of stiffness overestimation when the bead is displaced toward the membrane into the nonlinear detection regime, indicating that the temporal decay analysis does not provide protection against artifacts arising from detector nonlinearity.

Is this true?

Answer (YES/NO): NO